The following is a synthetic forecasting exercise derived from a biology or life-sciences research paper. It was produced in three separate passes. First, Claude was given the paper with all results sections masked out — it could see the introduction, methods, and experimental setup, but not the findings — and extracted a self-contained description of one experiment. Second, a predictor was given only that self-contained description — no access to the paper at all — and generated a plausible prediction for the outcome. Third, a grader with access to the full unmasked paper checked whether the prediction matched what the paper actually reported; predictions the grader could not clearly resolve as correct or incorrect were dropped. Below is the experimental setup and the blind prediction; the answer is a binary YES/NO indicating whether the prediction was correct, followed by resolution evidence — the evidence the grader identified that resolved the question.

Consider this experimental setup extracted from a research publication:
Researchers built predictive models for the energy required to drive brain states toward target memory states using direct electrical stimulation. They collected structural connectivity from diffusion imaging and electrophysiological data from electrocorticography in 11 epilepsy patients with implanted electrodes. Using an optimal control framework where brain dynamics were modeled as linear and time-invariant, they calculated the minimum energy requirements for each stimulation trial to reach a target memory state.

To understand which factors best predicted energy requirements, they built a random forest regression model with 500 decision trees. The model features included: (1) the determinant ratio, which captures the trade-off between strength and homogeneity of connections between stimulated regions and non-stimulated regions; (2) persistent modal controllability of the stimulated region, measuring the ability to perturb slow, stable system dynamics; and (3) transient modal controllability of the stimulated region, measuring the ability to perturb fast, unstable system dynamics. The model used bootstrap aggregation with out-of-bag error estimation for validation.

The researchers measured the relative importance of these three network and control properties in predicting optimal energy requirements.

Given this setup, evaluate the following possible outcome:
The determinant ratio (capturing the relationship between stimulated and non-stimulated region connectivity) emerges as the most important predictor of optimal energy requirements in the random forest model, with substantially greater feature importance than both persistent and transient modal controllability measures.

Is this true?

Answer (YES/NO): NO